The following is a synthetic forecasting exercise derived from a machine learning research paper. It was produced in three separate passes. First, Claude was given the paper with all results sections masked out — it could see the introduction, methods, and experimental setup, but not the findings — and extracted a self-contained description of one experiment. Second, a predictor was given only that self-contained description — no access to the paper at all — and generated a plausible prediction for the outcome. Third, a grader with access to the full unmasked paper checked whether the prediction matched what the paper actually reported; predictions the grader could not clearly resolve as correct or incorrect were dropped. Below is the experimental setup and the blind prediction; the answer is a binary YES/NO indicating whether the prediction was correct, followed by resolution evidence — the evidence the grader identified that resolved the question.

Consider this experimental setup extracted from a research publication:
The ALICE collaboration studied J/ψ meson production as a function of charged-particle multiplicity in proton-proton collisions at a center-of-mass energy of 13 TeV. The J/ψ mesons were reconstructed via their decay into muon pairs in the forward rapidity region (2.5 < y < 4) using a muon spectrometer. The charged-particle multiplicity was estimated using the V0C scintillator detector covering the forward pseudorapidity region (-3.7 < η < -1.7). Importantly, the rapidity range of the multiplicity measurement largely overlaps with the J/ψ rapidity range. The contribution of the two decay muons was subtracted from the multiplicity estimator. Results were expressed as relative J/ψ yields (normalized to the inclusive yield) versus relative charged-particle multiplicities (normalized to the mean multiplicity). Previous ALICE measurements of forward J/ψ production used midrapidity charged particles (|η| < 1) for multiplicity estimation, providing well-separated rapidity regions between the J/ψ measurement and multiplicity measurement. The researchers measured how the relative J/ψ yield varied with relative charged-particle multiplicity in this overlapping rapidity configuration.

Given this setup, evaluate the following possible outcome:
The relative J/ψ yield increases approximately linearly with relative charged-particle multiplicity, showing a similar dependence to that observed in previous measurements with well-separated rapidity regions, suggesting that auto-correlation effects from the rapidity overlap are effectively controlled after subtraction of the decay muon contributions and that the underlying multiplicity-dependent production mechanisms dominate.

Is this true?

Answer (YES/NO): NO